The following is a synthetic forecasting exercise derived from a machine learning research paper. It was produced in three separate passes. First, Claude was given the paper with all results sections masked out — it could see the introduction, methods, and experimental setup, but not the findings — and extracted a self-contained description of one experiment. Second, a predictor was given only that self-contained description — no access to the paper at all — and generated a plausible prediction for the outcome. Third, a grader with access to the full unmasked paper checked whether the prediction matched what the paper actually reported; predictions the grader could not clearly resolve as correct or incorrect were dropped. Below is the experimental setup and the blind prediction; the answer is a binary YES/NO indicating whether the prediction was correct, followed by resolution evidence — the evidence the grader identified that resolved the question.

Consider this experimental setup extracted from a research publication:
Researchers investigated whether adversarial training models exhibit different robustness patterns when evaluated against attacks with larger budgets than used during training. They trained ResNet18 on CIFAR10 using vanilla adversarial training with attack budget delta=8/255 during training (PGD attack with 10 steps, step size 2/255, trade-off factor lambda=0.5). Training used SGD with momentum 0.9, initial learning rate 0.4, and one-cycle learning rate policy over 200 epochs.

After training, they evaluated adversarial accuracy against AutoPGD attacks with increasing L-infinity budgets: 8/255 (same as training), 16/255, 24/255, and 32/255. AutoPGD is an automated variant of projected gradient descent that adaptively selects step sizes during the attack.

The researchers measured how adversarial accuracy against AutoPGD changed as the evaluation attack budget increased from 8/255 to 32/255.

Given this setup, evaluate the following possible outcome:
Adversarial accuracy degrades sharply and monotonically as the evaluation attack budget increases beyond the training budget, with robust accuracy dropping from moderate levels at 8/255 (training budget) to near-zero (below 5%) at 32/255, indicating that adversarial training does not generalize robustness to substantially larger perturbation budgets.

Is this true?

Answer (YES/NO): NO